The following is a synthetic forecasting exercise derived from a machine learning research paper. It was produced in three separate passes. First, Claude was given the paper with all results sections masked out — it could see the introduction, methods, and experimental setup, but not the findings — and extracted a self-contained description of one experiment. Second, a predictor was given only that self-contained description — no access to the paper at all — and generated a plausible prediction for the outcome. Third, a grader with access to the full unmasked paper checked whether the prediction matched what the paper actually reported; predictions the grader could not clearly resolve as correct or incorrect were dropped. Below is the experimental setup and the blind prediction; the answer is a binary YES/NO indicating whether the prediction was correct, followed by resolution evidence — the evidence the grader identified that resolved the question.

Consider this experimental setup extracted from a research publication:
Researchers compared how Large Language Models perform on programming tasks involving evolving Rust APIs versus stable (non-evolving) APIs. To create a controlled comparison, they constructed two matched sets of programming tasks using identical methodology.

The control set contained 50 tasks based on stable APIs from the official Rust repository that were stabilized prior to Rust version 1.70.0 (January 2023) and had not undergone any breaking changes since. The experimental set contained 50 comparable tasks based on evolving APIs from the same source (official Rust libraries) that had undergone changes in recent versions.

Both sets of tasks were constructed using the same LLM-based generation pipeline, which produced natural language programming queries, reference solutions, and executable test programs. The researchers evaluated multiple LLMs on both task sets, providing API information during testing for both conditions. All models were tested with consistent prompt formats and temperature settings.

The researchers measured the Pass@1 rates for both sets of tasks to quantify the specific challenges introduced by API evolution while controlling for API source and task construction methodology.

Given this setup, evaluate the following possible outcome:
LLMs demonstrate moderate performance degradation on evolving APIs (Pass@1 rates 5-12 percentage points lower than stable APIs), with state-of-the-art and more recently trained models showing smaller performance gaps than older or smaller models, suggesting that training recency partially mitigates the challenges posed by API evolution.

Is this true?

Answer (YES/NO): NO